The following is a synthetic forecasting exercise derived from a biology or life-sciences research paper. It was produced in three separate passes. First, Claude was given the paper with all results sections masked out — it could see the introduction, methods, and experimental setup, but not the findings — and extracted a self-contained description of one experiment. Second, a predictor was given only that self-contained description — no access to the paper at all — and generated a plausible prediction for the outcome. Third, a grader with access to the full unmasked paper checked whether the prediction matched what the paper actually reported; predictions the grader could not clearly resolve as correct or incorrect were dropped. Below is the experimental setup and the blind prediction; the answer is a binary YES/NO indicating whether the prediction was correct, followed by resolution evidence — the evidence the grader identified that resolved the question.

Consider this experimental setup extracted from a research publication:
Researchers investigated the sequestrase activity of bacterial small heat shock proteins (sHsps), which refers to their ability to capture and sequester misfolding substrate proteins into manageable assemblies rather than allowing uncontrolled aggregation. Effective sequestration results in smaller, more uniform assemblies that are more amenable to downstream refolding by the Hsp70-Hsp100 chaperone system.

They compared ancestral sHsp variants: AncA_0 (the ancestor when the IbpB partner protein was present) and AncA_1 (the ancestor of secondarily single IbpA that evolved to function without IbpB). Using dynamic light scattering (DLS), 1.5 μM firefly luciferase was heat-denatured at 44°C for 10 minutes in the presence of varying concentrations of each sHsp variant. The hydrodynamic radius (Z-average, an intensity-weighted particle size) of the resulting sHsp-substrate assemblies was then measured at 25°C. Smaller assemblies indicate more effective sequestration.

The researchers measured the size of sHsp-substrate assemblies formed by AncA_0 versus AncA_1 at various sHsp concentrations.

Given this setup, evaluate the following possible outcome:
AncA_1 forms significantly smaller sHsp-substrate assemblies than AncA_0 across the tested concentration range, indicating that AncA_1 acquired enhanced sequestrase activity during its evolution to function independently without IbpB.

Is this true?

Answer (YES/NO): NO